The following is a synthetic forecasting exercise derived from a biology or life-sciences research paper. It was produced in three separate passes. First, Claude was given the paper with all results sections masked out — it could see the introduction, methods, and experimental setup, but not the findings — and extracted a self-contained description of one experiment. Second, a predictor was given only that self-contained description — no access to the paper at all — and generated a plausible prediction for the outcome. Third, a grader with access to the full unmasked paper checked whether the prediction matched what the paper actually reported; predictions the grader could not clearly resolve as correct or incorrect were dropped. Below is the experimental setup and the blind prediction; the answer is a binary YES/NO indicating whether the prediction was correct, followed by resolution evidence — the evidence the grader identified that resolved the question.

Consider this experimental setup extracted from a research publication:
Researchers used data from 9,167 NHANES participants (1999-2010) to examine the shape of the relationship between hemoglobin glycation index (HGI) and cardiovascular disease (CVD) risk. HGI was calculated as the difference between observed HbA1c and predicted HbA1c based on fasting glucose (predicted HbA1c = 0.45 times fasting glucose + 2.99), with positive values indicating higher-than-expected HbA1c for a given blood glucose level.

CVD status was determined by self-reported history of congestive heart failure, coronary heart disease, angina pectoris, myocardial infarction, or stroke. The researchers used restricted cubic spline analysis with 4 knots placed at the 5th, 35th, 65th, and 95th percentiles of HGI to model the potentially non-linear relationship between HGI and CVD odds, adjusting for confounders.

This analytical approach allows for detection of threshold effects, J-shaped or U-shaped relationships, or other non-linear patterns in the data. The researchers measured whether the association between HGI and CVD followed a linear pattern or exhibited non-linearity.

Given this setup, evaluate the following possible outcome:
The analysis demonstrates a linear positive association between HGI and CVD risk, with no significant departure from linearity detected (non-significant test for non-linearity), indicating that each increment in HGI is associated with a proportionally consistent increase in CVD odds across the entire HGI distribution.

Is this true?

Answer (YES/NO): NO